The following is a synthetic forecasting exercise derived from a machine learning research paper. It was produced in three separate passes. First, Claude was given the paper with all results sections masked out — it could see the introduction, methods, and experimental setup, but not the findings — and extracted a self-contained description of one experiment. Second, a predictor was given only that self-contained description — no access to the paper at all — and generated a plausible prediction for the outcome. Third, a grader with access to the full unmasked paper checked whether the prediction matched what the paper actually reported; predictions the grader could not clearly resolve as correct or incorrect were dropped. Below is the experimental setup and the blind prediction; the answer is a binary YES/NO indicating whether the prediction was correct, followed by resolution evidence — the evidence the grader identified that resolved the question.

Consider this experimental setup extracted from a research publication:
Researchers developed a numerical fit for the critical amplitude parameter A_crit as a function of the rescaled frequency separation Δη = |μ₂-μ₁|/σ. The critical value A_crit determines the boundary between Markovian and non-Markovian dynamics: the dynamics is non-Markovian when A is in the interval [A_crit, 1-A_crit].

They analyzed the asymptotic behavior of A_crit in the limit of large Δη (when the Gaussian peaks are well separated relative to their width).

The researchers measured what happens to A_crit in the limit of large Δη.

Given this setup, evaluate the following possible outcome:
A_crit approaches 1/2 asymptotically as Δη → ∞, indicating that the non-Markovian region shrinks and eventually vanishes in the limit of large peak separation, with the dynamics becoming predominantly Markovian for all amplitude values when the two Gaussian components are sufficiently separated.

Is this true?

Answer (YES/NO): NO